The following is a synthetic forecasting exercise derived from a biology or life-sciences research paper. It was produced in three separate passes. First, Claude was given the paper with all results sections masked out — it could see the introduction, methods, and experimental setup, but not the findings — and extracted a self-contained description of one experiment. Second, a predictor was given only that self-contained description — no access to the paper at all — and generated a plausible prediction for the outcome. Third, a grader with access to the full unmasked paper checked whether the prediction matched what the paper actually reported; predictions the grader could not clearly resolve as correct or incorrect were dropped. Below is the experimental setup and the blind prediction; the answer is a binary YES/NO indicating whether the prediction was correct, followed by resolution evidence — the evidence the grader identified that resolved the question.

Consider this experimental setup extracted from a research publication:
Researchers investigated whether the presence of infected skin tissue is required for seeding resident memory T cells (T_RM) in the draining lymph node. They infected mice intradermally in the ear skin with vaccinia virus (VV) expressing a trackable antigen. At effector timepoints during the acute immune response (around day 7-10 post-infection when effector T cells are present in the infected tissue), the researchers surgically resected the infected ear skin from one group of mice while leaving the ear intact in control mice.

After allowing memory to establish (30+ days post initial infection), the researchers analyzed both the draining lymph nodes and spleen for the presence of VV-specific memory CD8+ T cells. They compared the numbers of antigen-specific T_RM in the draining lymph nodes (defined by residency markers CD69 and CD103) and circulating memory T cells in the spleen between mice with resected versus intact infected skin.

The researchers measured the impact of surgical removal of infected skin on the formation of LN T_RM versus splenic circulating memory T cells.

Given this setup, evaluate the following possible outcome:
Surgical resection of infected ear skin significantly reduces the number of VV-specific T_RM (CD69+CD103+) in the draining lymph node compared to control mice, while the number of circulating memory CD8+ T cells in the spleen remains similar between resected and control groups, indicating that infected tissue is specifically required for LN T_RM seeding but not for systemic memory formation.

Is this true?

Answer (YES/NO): YES